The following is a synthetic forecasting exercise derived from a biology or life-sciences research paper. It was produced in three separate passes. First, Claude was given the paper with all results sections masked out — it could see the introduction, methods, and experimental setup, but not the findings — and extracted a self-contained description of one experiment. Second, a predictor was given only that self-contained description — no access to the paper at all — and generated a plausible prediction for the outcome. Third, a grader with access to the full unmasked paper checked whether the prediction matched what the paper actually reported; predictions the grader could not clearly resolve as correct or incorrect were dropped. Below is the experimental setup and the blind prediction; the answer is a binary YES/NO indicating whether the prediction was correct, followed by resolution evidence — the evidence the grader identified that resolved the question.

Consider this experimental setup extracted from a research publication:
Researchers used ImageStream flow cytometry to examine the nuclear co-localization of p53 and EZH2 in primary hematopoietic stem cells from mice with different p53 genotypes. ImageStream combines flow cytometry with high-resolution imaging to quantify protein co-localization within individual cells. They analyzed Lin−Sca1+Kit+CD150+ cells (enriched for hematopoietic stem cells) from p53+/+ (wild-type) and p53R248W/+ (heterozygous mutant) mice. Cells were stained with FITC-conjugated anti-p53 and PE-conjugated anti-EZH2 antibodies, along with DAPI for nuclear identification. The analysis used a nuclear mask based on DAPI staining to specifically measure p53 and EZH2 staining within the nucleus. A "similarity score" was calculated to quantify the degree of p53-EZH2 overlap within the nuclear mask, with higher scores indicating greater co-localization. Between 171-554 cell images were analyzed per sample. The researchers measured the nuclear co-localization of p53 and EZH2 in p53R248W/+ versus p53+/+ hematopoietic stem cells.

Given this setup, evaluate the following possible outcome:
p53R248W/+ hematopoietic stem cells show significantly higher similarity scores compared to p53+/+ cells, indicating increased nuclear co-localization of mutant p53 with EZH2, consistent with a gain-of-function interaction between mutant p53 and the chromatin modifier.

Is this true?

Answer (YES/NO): YES